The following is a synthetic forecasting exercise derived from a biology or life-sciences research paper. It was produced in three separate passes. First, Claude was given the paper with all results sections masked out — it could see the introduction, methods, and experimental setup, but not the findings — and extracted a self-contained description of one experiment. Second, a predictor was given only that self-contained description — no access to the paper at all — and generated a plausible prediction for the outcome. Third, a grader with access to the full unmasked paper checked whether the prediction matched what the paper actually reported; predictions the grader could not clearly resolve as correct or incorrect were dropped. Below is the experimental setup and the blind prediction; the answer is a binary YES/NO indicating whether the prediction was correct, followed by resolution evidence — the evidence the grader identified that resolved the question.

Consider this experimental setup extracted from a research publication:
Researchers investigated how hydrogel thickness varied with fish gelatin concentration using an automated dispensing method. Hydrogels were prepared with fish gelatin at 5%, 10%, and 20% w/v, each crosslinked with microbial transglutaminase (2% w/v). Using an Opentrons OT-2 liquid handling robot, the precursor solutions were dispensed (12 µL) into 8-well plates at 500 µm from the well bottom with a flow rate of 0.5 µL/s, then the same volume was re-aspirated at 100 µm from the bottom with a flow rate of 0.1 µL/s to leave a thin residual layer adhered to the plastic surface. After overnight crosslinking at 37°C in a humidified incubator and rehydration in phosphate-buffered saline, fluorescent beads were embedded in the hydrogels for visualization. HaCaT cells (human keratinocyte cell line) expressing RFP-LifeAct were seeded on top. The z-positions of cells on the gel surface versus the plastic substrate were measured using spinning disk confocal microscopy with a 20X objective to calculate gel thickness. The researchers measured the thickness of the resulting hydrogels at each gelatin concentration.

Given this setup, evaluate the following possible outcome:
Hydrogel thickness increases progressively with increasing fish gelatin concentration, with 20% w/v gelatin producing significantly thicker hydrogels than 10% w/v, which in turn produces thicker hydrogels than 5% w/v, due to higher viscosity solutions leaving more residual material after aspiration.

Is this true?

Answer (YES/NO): YES